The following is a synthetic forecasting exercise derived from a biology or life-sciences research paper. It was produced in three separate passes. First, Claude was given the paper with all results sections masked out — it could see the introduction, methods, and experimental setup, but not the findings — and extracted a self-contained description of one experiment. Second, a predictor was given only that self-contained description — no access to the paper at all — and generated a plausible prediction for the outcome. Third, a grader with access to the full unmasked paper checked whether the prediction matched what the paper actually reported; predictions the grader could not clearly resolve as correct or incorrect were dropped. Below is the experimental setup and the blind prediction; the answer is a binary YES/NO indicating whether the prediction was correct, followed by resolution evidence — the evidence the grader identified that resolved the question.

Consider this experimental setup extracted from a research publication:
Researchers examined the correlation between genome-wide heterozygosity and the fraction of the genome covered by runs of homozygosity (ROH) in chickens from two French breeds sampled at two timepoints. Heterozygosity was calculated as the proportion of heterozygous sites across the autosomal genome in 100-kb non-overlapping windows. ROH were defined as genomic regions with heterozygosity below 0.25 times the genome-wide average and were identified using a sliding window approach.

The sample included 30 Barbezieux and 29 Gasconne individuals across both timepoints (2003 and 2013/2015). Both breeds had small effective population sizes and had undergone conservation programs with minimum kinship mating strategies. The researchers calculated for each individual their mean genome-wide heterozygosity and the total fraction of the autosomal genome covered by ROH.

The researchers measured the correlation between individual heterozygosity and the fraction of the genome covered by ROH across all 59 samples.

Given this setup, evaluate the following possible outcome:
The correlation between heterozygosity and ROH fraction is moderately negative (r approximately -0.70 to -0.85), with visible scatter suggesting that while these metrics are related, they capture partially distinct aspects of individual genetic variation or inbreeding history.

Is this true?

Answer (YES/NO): NO